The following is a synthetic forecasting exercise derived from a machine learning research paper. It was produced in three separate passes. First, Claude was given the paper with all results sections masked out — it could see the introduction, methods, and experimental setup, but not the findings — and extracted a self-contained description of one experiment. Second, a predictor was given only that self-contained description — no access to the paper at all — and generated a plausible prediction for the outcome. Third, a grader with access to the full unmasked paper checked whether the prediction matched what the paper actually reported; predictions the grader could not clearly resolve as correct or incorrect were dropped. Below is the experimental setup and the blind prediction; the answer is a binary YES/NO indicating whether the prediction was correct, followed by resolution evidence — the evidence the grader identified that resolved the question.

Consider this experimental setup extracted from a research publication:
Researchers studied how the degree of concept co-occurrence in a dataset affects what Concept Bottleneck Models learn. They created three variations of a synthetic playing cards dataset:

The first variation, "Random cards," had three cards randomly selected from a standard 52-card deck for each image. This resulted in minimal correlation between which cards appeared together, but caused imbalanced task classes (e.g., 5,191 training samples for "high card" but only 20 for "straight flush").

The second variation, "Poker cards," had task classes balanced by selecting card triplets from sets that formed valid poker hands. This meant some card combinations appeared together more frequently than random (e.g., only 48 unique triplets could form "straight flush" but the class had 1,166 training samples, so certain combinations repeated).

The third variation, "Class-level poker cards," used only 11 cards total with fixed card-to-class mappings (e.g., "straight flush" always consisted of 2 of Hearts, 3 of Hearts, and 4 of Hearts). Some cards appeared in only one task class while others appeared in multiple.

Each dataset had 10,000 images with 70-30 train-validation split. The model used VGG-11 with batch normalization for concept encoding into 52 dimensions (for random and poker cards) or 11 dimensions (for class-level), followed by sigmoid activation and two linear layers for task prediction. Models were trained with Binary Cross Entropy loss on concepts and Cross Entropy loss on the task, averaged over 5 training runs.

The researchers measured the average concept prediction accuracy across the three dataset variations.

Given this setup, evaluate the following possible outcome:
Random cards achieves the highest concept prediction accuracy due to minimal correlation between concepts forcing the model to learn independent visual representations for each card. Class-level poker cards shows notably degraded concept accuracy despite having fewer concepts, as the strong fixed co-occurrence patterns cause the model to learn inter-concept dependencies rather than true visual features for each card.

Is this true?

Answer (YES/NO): NO